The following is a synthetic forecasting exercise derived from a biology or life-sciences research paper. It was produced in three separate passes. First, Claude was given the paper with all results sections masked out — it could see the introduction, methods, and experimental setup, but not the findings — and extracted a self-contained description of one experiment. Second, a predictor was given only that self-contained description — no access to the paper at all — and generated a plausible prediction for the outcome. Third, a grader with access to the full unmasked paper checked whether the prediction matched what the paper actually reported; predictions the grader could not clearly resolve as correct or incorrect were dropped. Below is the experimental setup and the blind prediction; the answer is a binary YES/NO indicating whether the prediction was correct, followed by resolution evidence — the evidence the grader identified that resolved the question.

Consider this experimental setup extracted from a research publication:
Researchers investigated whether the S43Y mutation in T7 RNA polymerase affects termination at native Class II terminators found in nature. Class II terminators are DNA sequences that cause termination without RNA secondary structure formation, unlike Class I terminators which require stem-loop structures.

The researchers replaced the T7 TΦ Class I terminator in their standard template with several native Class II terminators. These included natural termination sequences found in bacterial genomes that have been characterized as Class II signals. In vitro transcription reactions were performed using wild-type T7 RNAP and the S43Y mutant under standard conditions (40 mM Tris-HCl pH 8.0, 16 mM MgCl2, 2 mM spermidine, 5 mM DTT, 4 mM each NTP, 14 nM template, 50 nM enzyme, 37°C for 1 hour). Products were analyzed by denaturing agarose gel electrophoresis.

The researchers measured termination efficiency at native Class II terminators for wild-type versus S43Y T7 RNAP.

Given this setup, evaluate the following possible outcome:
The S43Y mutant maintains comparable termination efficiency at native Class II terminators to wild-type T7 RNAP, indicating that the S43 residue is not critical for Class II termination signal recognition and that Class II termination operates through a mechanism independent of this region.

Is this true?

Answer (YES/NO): NO